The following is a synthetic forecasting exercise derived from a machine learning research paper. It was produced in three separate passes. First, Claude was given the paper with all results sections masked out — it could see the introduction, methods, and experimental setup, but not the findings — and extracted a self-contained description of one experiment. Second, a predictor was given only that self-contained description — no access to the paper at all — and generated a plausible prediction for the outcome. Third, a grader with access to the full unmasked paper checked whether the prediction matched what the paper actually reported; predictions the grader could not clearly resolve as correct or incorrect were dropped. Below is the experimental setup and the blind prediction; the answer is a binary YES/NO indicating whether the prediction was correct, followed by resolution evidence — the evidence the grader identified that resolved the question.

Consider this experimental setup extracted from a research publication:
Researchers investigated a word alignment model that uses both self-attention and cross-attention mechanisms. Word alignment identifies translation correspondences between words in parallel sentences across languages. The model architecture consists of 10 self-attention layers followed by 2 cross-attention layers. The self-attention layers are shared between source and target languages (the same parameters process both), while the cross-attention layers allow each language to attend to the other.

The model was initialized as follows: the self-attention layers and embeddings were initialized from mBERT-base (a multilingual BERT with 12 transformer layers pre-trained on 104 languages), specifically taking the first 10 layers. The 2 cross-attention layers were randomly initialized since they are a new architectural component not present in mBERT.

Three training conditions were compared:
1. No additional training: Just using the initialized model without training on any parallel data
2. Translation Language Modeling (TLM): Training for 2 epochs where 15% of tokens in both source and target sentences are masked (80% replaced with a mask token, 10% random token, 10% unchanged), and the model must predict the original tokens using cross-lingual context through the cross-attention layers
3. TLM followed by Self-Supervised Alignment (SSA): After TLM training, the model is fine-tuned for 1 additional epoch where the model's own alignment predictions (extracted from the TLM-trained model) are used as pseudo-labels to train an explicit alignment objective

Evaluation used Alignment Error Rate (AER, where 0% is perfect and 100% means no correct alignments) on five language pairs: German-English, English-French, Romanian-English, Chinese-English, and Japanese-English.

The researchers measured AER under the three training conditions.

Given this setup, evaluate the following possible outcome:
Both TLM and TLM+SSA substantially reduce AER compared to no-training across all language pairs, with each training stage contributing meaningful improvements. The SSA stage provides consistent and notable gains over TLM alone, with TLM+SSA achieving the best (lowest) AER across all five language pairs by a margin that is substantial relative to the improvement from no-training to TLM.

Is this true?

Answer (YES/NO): NO